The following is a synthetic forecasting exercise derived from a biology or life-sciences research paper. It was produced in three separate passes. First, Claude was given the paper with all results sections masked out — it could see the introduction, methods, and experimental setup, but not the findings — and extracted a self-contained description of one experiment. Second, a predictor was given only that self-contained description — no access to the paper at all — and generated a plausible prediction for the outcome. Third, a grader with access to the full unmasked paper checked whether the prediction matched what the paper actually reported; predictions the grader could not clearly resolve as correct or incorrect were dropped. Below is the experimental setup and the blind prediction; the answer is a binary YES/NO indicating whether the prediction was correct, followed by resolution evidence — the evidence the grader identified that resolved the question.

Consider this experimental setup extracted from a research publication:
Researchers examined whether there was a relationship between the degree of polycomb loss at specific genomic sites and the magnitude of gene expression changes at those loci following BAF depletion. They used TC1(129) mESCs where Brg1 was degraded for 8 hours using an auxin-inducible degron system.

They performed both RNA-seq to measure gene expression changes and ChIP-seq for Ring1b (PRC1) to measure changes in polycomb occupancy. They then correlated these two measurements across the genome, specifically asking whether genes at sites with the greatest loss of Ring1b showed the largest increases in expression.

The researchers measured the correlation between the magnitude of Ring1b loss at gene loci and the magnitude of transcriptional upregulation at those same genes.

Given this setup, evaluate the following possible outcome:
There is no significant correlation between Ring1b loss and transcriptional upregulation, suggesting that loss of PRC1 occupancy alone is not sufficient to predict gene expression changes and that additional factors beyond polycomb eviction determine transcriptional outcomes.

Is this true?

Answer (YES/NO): NO